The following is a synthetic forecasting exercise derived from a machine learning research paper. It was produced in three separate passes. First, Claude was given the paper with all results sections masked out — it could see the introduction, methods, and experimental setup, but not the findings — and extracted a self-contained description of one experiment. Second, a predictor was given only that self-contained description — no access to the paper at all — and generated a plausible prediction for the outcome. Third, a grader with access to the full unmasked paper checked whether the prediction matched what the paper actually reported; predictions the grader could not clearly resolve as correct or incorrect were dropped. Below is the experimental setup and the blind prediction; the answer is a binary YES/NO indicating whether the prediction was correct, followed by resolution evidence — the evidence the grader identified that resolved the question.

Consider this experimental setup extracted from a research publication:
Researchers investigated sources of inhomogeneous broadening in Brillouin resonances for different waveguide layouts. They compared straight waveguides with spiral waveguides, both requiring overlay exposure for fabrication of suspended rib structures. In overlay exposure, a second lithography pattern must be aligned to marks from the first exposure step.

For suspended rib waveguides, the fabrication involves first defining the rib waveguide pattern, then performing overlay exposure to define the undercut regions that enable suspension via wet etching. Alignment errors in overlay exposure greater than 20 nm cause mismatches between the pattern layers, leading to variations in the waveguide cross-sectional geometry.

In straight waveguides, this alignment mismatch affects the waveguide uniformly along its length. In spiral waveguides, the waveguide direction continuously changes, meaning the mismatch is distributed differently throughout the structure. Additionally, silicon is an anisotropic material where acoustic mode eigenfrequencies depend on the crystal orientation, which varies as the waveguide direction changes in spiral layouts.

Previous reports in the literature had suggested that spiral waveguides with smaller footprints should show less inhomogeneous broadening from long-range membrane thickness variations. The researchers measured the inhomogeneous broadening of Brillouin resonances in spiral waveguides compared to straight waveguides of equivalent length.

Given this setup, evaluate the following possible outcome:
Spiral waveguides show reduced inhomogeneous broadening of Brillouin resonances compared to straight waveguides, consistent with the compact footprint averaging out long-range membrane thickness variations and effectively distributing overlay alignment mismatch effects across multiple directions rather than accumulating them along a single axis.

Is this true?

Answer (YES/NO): NO